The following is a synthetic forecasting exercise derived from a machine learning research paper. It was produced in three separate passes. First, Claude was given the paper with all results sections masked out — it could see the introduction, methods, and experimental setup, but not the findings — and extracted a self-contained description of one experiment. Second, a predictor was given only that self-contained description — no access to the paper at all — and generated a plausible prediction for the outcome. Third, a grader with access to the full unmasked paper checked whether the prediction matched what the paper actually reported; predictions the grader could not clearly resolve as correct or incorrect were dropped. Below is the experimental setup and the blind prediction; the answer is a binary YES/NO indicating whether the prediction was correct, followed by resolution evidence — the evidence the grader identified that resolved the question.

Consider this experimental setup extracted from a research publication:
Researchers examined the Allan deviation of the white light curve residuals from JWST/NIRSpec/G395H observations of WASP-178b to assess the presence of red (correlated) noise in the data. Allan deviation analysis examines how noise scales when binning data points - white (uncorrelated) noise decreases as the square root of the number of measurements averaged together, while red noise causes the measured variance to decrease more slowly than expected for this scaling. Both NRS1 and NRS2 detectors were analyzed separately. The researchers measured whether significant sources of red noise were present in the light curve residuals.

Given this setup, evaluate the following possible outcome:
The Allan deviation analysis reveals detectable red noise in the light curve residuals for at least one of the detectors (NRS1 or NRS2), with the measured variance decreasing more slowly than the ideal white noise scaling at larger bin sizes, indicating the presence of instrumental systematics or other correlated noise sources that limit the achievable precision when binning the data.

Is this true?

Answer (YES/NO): NO